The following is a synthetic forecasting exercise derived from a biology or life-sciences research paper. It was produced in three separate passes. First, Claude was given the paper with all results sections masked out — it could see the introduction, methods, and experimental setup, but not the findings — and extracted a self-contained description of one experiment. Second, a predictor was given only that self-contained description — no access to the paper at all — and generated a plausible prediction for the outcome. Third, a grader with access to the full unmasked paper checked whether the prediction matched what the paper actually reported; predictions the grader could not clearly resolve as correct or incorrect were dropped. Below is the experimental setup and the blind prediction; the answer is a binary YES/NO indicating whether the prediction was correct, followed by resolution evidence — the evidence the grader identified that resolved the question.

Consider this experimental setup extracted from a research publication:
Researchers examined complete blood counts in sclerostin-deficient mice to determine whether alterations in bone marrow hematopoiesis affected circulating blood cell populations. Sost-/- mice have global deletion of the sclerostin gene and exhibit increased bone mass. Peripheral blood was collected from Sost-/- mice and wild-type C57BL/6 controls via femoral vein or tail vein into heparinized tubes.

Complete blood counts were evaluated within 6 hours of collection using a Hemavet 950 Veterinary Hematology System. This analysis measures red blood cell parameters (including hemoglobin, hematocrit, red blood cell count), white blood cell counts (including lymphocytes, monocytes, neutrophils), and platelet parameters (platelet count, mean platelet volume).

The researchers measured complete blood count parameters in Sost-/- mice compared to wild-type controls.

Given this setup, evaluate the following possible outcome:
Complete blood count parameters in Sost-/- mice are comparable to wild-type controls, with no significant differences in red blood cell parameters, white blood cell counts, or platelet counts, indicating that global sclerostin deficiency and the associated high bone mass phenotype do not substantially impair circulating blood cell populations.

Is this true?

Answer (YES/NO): NO